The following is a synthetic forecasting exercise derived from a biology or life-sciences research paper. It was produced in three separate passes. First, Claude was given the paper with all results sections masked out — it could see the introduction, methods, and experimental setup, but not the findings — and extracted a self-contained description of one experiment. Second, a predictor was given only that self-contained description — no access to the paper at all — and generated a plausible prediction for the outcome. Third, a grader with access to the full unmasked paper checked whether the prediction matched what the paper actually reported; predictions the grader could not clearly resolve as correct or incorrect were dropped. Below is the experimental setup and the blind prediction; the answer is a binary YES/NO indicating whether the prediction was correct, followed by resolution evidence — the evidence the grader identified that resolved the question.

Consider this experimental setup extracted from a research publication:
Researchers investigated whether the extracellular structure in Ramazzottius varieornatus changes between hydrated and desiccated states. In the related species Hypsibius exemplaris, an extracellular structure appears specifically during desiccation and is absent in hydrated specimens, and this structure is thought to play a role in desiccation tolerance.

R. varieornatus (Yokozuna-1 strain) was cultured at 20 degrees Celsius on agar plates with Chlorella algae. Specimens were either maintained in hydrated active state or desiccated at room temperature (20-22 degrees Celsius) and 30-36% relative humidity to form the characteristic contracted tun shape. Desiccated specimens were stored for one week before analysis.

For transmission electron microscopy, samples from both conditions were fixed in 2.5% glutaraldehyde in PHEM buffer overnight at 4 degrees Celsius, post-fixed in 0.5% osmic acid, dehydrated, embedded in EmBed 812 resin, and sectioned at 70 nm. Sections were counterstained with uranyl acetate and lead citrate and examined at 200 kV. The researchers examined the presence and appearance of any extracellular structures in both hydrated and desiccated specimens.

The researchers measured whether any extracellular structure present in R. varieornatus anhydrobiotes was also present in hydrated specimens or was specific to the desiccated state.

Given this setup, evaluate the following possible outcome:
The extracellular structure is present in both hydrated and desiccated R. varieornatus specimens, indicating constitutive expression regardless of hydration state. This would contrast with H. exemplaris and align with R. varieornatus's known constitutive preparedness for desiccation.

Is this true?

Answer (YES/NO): YES